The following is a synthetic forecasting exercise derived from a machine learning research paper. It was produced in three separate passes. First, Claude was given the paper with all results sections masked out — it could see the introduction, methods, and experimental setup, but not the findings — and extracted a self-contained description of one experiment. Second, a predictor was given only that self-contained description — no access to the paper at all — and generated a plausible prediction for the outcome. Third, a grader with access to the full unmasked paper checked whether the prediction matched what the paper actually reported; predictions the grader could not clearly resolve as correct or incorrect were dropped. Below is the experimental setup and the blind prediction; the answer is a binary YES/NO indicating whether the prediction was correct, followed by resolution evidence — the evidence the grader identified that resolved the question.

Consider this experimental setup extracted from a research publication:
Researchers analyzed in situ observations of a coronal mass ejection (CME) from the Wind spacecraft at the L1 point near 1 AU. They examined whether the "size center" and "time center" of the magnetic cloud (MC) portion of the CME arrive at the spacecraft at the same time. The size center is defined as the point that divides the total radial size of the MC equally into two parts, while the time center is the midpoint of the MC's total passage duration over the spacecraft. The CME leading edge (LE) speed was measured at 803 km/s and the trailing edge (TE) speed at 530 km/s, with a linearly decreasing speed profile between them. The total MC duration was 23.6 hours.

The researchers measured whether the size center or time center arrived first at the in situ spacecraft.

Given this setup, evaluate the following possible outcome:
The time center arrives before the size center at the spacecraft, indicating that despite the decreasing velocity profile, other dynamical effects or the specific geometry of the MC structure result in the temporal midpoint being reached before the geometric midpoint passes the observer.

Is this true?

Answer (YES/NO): NO